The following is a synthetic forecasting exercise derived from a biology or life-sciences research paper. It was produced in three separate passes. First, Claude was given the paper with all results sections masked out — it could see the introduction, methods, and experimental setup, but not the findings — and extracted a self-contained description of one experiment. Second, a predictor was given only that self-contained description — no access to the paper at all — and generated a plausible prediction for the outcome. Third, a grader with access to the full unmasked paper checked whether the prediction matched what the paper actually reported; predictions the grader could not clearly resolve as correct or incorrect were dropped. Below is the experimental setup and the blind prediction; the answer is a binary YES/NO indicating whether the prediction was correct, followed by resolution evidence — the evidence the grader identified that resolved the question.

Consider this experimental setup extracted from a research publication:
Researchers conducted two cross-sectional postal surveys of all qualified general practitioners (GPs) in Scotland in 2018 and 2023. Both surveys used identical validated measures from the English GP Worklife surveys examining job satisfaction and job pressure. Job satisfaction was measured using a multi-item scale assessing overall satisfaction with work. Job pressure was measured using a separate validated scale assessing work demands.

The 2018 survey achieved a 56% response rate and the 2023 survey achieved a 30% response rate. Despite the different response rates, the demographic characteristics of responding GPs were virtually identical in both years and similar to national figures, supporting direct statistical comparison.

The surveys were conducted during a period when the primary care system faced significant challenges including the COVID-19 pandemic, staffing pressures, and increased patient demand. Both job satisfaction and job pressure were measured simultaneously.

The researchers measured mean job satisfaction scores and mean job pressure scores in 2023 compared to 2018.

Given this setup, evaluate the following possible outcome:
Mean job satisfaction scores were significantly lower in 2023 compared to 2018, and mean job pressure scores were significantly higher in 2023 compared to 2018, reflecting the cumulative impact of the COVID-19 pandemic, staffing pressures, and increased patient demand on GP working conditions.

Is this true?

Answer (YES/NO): NO